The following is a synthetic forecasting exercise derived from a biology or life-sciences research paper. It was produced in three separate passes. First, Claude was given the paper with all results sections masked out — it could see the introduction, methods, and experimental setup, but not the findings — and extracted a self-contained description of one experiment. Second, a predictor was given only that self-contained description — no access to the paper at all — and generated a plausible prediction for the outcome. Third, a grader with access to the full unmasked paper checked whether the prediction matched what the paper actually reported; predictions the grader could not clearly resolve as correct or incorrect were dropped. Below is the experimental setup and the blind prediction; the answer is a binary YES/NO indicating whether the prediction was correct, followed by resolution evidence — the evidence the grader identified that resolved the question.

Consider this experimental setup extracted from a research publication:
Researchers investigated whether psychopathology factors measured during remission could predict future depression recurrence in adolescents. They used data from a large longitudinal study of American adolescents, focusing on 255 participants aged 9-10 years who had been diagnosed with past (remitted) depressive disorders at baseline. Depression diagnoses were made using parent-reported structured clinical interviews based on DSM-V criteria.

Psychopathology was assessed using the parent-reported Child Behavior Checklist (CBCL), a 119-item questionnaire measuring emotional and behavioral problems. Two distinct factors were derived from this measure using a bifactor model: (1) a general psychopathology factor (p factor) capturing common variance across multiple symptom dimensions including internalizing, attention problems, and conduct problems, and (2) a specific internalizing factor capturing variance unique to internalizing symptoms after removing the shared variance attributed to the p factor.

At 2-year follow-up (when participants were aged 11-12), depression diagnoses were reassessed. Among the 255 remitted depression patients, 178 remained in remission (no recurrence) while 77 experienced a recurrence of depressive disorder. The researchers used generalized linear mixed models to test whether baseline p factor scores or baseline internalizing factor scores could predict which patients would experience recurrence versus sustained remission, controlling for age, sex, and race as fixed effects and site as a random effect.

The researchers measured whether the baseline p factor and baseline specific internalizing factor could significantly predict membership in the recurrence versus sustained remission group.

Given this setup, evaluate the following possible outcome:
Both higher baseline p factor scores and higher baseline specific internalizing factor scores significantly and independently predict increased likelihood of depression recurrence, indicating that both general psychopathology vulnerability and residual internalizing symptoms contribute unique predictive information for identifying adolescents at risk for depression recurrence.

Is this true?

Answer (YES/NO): NO